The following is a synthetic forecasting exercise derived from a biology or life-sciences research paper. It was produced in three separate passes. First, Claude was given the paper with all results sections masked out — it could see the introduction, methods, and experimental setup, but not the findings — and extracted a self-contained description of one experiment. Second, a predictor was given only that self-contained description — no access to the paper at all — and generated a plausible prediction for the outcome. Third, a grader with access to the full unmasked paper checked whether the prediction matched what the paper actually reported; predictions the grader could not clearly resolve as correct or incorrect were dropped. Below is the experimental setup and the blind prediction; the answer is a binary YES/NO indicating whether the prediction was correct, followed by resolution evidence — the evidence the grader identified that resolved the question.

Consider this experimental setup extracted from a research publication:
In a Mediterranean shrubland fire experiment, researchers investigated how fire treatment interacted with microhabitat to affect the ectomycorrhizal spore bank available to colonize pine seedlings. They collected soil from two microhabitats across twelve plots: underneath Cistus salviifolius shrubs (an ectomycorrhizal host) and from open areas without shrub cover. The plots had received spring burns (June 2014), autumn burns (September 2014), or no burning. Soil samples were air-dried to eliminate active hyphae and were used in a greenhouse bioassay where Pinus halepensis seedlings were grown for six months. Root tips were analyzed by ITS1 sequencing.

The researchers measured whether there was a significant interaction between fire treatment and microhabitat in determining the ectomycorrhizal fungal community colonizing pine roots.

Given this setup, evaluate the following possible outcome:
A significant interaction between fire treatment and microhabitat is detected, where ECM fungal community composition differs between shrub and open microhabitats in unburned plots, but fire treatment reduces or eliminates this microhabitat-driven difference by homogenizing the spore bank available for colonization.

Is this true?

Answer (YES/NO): NO